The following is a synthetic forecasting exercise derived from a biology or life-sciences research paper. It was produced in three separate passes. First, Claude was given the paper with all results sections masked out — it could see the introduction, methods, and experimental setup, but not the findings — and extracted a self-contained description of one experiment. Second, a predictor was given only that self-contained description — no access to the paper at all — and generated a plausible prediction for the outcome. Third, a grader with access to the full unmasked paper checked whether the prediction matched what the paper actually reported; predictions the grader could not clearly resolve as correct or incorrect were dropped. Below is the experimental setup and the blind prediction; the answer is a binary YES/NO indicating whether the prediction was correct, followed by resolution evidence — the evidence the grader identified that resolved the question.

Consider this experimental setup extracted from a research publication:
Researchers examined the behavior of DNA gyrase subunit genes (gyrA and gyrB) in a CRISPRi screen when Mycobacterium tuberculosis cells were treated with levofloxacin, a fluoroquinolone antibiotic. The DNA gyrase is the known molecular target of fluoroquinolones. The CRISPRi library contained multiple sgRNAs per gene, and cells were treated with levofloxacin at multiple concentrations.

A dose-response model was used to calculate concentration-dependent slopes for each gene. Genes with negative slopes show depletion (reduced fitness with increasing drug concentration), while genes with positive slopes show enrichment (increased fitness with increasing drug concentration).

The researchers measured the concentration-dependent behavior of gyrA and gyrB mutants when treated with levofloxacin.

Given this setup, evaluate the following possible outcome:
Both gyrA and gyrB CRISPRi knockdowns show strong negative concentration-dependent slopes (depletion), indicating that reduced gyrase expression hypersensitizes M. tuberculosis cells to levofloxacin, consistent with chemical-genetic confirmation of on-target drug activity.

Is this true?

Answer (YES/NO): NO